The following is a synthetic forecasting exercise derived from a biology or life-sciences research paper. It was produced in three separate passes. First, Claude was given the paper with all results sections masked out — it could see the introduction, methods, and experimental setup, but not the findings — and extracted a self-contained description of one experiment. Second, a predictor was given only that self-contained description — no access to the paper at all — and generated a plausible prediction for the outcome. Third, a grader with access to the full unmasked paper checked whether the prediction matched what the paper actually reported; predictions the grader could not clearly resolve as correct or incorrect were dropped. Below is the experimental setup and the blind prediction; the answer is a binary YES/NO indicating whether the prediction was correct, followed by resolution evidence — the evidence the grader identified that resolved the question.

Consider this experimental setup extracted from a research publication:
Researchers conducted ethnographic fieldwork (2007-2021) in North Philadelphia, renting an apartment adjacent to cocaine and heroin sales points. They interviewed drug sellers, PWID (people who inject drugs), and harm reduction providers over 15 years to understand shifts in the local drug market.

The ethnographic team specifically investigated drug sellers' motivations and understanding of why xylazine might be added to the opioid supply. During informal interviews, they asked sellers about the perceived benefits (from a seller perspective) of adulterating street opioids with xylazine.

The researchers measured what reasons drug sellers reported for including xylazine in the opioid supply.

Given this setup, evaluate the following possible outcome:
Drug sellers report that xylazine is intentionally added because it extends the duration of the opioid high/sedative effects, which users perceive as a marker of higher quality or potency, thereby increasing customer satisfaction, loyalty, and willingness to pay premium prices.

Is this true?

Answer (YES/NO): NO